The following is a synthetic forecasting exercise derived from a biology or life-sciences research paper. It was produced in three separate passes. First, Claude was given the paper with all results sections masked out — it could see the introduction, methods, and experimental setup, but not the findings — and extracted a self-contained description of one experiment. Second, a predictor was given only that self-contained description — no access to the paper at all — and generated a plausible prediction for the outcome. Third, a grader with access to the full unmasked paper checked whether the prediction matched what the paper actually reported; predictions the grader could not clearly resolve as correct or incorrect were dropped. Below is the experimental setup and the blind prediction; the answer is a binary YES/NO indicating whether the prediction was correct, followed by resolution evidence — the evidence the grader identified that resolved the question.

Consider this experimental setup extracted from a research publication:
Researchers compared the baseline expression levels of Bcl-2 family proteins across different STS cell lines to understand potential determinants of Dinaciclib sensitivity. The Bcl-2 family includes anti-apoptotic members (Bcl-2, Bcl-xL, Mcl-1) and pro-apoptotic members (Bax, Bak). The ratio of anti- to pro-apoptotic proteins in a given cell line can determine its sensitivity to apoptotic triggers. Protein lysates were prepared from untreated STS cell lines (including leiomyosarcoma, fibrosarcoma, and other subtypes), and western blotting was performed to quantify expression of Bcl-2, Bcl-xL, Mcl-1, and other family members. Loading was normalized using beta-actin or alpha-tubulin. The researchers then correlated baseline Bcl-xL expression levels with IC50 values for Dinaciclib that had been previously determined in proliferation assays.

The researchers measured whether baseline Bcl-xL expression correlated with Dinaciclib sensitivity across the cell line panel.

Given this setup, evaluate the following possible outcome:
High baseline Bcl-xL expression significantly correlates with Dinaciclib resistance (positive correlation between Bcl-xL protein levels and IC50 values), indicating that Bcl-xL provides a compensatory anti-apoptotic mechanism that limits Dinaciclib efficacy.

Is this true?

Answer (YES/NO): NO